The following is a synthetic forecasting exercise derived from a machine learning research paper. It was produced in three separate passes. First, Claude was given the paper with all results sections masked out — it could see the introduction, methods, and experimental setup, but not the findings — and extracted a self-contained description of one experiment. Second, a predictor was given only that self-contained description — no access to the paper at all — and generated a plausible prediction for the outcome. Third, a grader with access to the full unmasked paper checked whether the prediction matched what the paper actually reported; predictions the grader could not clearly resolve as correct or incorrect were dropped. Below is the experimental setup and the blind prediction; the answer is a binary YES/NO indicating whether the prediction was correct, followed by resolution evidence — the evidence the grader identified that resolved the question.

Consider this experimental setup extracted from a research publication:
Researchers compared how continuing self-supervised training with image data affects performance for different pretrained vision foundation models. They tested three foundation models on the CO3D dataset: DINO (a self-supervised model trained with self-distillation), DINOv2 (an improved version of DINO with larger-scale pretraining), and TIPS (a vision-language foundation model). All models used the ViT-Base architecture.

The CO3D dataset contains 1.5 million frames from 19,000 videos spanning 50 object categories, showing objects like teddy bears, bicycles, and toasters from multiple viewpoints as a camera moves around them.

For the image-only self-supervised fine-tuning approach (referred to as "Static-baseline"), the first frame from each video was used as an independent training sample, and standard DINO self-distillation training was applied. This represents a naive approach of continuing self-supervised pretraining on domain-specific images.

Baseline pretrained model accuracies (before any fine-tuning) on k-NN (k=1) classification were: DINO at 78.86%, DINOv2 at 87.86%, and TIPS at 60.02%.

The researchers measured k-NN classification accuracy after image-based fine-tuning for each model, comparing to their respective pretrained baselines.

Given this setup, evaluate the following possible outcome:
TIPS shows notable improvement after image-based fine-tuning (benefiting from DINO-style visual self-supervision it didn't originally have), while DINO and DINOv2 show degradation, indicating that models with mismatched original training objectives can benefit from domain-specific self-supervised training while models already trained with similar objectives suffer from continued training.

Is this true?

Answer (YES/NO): NO